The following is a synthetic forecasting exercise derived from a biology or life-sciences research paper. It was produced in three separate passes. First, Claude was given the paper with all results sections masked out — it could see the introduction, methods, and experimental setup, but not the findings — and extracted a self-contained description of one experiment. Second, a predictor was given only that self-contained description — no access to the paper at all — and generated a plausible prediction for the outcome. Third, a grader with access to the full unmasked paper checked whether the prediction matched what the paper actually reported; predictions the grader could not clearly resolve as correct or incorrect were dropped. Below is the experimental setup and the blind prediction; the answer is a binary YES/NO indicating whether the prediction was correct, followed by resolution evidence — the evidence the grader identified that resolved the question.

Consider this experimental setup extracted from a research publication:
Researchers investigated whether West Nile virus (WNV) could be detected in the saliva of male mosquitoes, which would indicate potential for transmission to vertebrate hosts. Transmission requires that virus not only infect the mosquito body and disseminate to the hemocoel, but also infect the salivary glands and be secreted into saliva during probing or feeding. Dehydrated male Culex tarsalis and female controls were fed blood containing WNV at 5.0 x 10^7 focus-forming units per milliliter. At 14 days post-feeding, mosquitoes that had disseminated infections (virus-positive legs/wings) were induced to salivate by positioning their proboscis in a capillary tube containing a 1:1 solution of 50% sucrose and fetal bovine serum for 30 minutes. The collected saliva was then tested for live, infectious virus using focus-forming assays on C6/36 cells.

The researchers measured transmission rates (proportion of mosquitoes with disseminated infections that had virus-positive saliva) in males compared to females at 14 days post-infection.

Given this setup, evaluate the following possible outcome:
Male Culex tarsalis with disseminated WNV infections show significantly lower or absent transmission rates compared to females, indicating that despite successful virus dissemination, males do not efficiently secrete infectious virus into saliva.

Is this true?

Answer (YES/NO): NO